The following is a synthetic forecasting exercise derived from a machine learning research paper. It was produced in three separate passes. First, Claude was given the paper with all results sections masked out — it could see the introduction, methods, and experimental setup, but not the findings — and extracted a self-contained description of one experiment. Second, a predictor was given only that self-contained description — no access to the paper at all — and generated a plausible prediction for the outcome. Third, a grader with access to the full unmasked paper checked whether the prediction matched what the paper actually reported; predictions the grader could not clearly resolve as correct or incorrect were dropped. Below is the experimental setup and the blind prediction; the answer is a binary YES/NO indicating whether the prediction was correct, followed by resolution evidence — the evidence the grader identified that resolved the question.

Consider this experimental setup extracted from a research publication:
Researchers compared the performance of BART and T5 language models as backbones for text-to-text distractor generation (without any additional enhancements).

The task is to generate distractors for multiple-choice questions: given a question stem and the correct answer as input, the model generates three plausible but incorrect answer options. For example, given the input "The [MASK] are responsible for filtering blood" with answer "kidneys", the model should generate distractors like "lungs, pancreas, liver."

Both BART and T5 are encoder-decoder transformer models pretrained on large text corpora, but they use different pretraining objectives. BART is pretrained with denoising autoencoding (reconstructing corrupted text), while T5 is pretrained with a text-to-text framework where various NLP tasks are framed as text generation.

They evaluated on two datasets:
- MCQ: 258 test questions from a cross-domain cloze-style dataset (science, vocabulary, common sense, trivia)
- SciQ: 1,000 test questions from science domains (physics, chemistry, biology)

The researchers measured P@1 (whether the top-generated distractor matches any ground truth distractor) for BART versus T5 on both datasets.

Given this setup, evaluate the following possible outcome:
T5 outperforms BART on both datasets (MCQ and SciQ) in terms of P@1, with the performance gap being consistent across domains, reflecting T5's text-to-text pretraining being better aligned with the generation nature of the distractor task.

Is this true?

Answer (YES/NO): YES